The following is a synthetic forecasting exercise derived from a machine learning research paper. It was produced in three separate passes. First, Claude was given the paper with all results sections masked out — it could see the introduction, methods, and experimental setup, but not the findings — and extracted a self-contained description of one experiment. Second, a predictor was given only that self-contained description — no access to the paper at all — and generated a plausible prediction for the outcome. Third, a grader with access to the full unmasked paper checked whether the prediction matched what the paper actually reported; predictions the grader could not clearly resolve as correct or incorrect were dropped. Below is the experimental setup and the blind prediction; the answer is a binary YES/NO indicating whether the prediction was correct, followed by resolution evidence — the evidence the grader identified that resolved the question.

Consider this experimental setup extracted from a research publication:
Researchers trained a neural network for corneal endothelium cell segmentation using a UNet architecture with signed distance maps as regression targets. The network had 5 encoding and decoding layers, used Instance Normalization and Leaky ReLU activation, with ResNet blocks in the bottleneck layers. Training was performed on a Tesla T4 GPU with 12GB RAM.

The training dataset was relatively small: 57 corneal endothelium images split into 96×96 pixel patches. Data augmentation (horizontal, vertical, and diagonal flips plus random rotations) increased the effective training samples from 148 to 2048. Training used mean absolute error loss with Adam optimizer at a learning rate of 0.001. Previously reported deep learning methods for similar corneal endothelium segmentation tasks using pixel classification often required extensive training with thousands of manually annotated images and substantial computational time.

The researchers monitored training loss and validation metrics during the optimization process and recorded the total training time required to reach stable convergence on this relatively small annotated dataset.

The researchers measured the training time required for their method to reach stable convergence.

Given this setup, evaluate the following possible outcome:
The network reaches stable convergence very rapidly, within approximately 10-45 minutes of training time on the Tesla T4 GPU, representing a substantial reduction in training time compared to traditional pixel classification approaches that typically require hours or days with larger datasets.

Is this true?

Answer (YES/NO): YES